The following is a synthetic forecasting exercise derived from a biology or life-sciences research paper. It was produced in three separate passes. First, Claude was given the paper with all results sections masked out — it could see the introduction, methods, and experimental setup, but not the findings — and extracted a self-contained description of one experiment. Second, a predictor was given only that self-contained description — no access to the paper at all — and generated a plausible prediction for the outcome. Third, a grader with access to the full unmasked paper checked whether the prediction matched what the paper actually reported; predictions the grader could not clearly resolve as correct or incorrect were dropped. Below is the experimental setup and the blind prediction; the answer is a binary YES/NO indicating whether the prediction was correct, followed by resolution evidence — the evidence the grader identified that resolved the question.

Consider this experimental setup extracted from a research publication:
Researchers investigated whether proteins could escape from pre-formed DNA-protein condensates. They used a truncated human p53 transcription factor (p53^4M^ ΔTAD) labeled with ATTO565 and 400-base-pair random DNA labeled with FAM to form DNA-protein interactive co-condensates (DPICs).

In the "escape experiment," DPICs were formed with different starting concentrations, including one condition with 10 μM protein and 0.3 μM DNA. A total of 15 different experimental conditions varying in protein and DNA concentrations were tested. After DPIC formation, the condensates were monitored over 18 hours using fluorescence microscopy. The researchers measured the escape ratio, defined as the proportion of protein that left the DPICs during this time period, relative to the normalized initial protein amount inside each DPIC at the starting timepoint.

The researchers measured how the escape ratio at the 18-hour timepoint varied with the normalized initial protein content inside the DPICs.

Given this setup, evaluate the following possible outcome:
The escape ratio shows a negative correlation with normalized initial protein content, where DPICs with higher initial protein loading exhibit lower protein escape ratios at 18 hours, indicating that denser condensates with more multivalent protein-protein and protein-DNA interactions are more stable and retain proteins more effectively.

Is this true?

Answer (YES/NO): YES